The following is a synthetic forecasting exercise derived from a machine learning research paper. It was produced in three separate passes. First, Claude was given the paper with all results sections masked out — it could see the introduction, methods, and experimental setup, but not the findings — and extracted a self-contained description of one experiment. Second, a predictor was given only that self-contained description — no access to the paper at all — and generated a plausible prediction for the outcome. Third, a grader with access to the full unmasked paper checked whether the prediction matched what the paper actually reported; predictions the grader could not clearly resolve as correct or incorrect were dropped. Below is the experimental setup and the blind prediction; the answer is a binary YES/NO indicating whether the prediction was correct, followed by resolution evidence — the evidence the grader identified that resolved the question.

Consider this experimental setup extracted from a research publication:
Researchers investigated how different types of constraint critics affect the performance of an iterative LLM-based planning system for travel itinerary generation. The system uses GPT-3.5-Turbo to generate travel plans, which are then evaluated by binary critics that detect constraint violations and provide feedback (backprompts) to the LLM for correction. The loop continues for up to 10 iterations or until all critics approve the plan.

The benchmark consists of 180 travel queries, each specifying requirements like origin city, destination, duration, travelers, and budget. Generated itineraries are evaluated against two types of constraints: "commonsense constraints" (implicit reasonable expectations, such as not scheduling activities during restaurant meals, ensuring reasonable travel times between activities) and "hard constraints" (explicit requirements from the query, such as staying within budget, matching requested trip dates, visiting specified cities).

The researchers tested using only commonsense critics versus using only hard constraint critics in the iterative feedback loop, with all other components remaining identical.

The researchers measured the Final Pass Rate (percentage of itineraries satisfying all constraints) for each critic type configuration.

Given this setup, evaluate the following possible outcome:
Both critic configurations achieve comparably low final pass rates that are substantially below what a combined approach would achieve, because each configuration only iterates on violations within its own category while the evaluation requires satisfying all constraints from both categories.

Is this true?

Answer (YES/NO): YES